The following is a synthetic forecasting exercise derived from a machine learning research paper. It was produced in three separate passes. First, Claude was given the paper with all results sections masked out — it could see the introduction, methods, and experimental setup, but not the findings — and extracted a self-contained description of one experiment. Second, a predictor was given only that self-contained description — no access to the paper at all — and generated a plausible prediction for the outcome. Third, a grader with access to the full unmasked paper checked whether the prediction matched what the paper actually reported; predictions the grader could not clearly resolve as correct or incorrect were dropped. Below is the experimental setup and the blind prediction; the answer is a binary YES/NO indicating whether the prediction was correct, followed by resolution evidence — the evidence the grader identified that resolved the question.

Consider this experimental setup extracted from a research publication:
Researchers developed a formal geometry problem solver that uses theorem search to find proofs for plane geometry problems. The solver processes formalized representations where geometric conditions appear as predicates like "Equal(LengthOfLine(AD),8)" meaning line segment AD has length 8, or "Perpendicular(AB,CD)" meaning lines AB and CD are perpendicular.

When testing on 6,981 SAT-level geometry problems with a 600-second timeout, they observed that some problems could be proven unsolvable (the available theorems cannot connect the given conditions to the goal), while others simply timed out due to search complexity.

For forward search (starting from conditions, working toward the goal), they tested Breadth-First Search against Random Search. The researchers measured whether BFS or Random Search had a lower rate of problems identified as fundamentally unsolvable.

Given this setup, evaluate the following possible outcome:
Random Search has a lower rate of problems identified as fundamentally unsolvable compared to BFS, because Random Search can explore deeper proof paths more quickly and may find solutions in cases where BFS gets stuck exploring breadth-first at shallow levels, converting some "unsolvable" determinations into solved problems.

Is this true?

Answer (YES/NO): NO